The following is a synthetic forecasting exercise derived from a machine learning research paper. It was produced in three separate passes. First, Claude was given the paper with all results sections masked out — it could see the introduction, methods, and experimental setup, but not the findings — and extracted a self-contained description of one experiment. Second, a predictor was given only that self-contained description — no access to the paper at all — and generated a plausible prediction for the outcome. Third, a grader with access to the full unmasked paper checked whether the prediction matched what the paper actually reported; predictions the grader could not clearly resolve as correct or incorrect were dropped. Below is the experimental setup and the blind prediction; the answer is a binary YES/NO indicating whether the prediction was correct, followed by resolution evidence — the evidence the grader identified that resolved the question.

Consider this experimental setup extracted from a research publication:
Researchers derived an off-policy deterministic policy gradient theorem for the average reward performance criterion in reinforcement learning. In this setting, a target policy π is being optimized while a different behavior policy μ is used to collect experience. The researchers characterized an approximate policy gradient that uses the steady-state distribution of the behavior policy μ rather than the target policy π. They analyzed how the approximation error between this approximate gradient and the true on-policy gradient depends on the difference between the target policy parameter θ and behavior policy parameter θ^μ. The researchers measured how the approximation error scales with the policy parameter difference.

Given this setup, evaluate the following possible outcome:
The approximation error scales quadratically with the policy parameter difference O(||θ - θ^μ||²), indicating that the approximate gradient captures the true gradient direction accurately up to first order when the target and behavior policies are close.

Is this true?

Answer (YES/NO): NO